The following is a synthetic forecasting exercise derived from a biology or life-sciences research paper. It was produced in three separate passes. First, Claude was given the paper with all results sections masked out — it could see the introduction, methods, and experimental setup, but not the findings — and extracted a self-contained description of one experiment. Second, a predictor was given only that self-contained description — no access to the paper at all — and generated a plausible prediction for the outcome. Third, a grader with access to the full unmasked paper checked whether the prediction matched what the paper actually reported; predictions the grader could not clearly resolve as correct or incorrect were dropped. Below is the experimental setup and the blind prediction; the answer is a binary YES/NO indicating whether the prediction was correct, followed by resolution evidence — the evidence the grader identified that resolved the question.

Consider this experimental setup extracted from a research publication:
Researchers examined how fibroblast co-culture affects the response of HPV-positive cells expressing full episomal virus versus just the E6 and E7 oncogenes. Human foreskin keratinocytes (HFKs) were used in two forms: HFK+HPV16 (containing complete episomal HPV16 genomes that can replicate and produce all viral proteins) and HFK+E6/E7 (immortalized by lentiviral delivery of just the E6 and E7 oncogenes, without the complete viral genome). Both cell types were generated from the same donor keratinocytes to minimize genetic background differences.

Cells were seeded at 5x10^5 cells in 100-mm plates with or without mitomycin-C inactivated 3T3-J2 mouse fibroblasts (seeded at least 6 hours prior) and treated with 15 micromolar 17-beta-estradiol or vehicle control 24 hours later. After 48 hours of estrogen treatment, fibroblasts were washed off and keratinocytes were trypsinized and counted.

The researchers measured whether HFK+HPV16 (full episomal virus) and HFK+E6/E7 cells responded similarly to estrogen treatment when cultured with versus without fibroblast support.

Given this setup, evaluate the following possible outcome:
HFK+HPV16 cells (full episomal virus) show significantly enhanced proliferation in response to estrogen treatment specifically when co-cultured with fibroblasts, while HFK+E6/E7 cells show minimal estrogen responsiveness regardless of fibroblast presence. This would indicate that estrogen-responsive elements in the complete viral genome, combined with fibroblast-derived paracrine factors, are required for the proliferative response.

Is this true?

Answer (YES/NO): NO